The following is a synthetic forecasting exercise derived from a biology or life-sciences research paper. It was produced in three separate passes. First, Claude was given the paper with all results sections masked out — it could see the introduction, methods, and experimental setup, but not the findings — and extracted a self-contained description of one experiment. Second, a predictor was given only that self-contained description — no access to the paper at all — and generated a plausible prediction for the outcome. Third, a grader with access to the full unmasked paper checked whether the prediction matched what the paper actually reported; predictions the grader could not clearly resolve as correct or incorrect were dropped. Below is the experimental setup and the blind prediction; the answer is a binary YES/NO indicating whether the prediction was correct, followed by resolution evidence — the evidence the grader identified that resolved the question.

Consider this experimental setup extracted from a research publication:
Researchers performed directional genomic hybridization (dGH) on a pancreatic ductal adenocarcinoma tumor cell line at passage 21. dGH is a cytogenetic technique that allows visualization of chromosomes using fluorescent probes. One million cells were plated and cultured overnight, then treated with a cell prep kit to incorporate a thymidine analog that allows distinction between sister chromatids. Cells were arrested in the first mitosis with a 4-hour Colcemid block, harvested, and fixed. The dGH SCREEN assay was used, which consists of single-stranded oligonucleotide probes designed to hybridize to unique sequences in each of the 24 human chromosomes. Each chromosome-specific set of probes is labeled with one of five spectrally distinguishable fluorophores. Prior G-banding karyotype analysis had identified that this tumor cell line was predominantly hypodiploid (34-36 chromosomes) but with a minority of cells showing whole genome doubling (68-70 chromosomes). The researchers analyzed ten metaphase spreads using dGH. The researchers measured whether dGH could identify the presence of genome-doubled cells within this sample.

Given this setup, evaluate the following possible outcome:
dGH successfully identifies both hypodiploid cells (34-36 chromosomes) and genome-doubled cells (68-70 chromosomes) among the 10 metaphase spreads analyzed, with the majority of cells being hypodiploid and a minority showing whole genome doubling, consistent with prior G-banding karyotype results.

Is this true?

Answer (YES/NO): YES